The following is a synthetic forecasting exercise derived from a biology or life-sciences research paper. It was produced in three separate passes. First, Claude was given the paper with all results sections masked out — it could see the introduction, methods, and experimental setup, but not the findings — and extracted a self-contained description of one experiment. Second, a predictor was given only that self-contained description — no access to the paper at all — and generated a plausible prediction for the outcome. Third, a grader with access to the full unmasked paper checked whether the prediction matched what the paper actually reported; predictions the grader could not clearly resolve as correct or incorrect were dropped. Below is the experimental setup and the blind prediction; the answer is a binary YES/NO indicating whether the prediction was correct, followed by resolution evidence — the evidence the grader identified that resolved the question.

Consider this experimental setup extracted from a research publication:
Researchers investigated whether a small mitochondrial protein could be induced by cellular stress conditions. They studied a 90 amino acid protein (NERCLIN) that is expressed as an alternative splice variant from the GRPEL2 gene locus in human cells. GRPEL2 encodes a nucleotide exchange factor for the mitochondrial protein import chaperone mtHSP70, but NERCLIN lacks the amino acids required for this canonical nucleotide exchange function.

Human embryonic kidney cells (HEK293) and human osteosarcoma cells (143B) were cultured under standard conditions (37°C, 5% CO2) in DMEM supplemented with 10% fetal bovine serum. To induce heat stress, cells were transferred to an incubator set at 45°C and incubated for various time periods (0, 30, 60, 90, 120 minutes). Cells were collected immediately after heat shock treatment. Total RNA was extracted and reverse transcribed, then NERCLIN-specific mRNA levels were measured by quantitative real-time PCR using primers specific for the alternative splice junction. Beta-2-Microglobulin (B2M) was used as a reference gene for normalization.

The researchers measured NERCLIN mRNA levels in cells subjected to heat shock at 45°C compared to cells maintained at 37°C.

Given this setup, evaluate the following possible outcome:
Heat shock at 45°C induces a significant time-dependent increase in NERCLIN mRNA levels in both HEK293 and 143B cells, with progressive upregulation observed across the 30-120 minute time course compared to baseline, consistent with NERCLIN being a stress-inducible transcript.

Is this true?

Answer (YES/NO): NO